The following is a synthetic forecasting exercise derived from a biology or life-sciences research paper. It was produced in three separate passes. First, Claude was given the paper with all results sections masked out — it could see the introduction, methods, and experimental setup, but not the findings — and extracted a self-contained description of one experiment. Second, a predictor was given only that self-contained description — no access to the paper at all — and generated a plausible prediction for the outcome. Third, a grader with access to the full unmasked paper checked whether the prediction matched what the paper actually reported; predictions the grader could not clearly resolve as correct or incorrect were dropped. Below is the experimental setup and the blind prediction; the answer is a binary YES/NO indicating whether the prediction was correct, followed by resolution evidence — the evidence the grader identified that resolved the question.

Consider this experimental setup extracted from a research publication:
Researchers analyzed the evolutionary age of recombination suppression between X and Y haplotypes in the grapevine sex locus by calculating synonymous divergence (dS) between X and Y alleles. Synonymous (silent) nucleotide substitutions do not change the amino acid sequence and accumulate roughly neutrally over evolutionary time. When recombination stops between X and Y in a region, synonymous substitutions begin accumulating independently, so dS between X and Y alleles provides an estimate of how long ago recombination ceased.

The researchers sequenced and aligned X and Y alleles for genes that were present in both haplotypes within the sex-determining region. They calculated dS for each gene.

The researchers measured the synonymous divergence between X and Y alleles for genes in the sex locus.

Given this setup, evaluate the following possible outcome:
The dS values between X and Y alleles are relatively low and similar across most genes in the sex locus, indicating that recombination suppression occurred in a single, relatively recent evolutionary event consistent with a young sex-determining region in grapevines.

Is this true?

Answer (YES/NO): YES